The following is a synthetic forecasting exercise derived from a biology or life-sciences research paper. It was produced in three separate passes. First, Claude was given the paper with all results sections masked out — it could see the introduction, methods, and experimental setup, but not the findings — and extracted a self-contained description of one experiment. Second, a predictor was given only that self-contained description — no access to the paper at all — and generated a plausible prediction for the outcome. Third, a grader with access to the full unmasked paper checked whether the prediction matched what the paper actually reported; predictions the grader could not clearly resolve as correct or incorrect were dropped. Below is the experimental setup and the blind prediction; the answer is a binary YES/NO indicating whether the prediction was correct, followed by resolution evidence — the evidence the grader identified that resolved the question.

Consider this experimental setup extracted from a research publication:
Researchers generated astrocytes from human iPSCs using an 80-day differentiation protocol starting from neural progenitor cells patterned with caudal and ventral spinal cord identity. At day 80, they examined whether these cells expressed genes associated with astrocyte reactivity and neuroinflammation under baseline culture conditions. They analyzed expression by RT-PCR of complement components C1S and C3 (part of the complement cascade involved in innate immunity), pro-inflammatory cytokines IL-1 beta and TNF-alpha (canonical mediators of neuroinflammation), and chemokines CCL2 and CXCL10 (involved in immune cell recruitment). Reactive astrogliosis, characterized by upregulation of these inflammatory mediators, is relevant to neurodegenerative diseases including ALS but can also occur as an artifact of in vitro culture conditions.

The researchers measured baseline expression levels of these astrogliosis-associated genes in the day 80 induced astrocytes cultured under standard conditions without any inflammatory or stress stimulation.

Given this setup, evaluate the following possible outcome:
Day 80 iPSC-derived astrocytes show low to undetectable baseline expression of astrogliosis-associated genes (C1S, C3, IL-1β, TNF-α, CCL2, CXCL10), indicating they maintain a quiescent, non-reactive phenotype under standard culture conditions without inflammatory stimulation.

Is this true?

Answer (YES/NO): YES